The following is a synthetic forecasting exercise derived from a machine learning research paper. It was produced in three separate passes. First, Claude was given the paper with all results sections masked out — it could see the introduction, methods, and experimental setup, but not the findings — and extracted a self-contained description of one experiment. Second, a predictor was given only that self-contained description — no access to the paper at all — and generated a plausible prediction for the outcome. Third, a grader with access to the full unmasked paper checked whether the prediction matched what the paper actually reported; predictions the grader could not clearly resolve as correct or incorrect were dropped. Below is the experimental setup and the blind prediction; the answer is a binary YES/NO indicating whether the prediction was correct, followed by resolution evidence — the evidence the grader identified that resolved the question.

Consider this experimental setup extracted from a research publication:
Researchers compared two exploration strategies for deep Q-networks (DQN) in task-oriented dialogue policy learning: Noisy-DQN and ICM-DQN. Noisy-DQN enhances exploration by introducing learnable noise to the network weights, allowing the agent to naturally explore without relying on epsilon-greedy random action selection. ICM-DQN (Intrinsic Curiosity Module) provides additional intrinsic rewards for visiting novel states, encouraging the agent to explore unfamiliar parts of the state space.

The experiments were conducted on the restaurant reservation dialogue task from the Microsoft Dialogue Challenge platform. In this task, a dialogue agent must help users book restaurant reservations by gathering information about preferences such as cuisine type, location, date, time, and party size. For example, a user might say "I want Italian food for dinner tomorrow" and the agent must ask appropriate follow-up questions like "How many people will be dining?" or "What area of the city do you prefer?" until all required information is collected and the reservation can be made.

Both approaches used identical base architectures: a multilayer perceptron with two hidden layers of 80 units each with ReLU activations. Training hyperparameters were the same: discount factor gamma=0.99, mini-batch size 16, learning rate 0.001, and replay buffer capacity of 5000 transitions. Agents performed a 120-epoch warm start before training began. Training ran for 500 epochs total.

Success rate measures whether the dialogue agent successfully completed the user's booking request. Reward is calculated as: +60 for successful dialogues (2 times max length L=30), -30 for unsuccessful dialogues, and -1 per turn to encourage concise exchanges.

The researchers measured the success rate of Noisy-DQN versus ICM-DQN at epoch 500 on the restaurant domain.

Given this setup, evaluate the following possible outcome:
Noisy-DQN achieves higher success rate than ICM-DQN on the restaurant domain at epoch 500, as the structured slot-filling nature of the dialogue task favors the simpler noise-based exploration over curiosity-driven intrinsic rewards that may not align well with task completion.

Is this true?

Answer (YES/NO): YES